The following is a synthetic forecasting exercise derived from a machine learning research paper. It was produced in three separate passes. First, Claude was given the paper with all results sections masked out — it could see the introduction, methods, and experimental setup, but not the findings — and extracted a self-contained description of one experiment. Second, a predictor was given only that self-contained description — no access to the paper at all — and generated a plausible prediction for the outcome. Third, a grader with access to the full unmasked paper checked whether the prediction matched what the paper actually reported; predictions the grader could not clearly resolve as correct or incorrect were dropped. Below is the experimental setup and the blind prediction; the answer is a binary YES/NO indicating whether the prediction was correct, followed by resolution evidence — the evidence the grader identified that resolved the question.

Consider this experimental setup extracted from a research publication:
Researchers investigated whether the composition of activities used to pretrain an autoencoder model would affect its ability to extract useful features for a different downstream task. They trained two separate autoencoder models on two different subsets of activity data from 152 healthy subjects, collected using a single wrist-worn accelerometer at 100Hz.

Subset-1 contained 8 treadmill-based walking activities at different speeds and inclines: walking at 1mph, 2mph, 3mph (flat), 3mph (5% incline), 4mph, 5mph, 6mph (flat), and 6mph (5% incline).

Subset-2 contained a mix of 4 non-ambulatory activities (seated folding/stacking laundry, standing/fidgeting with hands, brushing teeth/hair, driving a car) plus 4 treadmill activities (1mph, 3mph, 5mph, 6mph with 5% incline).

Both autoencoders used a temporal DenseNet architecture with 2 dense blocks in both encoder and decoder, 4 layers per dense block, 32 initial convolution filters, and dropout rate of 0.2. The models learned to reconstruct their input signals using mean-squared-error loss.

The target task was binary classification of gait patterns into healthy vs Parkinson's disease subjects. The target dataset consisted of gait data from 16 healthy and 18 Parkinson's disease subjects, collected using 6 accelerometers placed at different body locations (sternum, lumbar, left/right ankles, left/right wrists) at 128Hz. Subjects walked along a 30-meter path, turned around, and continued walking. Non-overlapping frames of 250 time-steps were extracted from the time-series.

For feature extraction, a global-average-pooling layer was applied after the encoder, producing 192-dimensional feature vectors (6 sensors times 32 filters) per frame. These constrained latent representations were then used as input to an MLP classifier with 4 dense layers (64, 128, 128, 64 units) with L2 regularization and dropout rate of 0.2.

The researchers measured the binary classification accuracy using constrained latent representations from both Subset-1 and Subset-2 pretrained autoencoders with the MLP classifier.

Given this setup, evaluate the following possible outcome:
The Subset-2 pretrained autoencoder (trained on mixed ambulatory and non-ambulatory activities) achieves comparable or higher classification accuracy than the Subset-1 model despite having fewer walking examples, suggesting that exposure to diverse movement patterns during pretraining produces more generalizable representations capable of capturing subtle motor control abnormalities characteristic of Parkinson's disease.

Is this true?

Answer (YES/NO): NO